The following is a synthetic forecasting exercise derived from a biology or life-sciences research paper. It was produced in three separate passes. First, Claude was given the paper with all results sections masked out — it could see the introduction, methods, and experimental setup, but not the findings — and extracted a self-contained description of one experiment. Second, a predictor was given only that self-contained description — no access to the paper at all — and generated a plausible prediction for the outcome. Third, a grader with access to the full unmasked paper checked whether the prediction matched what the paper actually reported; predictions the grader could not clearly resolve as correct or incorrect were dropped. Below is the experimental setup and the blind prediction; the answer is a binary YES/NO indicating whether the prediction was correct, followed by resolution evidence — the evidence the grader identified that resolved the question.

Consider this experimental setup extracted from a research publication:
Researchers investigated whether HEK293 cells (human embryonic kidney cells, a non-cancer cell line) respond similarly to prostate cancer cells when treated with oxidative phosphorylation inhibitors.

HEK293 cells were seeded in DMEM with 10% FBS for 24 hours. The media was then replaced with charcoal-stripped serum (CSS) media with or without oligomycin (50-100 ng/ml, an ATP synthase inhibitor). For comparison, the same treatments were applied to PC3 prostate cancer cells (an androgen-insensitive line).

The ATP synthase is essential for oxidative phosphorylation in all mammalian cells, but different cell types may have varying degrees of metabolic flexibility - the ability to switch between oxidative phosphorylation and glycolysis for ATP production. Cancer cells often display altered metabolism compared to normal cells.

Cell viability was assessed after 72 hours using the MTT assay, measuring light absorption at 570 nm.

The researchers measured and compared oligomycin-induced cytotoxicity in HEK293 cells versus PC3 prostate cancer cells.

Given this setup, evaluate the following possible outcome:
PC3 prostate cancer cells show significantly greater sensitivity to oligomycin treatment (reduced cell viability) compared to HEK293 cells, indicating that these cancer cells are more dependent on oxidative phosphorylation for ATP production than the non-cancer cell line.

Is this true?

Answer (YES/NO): NO